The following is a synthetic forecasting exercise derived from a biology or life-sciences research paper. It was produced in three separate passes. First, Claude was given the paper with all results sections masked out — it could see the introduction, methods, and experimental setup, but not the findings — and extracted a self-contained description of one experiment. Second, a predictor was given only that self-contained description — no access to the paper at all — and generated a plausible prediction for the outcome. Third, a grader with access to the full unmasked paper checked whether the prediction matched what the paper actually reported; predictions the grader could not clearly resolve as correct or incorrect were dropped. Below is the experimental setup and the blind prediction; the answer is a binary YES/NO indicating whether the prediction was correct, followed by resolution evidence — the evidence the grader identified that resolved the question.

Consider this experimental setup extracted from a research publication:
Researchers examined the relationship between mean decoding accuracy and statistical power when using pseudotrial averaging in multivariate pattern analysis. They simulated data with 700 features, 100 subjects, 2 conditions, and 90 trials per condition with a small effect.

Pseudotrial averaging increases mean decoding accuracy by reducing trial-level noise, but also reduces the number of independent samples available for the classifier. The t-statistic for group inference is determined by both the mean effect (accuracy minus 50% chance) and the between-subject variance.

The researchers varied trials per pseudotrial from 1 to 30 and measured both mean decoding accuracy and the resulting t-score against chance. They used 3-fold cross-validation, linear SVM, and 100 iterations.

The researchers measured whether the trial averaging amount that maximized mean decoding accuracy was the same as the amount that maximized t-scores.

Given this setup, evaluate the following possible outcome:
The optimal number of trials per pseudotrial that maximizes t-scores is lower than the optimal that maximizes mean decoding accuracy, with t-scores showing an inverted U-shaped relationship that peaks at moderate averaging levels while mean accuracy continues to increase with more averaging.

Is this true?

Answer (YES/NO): YES